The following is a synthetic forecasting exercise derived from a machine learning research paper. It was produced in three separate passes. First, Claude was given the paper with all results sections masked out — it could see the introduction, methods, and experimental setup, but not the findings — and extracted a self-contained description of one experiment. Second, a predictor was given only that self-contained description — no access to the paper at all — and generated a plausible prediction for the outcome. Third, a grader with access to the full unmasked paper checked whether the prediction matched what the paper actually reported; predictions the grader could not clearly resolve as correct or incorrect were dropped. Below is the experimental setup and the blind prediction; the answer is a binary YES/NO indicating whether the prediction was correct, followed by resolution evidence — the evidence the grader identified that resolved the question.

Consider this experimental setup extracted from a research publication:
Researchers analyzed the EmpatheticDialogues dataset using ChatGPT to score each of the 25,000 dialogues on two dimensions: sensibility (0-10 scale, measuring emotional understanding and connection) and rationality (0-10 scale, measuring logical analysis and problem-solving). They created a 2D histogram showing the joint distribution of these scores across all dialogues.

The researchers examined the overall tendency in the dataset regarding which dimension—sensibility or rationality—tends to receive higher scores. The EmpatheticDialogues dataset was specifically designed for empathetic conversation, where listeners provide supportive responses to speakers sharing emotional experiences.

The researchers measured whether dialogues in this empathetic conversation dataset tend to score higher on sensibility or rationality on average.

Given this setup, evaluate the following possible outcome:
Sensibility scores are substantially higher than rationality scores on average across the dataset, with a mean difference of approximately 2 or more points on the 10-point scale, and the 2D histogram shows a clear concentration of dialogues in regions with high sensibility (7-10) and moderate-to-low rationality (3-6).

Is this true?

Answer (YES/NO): NO